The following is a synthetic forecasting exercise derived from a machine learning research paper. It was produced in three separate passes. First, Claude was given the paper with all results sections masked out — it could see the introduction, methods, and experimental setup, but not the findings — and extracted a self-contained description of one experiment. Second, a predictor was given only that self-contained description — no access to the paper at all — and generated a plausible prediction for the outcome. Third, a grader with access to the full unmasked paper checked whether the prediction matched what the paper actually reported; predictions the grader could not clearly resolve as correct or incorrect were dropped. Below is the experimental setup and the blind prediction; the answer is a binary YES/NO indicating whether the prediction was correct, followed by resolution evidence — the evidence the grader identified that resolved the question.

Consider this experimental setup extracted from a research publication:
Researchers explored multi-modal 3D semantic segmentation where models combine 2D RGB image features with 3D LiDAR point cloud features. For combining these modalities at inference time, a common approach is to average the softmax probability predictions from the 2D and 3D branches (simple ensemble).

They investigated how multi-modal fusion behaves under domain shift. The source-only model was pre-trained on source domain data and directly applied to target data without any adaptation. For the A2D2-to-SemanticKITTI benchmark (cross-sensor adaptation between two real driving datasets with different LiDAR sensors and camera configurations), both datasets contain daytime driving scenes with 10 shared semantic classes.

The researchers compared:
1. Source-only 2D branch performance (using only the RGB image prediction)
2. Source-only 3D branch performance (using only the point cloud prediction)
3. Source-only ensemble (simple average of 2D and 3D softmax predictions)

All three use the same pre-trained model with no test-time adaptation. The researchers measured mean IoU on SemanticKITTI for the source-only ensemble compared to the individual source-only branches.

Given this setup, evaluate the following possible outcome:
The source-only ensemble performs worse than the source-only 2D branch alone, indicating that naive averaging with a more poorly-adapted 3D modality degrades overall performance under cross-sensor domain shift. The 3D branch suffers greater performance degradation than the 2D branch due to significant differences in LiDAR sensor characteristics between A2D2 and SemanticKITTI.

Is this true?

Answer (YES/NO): NO